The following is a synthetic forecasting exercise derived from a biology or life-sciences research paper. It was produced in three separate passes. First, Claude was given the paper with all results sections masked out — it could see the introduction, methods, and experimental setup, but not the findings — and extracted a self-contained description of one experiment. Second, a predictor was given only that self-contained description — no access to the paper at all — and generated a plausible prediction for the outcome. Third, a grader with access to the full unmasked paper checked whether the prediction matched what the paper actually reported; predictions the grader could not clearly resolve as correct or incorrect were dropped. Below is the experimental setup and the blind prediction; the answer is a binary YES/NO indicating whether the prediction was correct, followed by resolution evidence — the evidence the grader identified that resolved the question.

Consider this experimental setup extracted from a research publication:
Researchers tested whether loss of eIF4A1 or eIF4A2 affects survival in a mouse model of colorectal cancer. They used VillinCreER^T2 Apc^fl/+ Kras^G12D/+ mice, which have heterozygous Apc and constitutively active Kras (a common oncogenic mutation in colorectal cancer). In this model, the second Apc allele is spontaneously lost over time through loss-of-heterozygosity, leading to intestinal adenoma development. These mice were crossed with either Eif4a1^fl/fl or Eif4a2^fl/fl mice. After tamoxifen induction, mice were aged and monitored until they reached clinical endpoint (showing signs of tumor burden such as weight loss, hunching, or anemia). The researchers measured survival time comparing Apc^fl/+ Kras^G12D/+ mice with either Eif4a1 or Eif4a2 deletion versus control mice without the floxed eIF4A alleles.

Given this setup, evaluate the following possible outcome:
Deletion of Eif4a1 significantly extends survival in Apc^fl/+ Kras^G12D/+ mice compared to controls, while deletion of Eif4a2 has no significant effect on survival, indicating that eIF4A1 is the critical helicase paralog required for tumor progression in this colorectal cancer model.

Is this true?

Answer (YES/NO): NO